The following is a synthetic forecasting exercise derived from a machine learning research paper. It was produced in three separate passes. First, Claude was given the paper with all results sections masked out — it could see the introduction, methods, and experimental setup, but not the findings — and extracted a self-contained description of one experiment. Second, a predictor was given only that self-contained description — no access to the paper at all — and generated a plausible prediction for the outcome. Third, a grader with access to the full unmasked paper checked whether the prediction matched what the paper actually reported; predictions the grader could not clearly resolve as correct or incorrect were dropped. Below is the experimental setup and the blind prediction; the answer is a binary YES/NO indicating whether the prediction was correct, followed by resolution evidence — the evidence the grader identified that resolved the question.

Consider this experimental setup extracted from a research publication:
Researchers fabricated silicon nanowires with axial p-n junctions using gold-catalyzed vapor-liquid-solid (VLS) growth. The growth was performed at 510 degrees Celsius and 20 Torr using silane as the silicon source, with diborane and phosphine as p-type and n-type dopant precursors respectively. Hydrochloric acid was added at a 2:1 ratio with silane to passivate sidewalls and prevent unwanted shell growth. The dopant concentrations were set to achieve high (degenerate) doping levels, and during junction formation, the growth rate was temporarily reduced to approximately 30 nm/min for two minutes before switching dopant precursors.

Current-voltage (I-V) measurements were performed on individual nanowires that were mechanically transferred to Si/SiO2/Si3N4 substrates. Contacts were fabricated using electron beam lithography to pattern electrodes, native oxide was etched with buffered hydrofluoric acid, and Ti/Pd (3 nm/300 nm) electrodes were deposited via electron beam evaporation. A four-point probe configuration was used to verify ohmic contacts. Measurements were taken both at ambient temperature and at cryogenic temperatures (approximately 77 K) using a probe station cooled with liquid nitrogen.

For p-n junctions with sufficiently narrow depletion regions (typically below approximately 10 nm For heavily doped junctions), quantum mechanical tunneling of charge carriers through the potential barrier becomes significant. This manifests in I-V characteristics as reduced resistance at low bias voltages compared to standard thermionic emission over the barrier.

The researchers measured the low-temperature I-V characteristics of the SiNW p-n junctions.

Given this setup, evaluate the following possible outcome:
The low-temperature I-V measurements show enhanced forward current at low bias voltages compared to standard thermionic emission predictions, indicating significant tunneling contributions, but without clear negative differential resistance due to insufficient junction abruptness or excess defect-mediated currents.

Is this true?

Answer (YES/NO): YES